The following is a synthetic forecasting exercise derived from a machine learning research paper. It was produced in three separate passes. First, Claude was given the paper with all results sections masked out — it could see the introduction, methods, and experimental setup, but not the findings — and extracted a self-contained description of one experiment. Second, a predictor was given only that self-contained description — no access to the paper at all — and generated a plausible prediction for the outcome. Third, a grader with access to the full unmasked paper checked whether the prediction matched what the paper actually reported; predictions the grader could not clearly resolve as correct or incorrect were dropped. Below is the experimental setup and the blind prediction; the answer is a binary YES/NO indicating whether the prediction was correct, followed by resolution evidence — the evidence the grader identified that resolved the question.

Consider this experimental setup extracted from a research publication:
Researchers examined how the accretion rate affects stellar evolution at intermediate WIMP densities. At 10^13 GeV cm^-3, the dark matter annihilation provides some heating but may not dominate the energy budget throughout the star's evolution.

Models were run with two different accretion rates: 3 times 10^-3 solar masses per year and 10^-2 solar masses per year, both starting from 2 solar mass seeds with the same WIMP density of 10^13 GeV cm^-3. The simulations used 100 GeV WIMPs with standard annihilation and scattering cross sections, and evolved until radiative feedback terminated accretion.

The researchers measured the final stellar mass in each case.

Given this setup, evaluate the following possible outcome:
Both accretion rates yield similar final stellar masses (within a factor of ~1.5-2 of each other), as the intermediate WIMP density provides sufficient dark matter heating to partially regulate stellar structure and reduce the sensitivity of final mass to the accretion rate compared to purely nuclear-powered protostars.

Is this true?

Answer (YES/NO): NO